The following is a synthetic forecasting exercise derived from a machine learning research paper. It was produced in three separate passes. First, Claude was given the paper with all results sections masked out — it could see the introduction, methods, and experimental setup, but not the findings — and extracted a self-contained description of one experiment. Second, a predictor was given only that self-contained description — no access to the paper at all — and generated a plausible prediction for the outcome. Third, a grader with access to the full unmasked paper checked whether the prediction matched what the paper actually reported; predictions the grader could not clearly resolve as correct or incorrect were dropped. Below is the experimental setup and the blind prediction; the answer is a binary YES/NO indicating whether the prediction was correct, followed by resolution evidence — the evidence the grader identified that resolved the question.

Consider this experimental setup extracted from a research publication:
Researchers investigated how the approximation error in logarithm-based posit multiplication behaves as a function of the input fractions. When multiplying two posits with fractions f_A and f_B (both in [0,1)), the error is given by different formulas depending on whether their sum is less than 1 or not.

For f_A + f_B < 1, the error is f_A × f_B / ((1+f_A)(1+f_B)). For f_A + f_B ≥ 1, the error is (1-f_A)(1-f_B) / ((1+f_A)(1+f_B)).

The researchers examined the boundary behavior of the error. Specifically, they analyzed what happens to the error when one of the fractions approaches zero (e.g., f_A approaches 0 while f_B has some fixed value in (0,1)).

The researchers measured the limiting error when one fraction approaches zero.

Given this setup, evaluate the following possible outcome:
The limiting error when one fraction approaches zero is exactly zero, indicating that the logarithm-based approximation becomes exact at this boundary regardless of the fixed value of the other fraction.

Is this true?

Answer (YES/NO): YES